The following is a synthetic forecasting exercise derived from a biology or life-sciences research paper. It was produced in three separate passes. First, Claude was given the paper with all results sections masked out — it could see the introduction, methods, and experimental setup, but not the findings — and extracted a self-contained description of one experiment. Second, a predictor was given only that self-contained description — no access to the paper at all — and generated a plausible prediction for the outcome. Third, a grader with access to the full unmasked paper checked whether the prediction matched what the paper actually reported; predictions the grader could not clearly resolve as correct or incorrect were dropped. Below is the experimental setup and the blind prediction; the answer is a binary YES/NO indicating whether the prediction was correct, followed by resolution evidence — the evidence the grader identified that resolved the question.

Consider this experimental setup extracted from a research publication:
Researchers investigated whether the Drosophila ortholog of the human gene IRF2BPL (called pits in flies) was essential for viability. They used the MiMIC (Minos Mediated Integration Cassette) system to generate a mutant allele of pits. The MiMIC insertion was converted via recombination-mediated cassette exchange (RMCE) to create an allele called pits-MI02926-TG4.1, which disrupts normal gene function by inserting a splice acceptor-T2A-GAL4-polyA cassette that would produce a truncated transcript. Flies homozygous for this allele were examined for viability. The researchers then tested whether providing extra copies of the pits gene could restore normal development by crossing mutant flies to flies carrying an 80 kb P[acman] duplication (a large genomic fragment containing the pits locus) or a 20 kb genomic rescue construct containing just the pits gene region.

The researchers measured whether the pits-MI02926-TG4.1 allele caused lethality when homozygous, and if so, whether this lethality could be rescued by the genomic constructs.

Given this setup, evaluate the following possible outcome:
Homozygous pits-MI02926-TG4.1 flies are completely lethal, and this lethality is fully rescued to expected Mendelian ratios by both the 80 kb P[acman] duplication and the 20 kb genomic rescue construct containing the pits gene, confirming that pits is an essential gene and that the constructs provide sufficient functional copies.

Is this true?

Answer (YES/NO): YES